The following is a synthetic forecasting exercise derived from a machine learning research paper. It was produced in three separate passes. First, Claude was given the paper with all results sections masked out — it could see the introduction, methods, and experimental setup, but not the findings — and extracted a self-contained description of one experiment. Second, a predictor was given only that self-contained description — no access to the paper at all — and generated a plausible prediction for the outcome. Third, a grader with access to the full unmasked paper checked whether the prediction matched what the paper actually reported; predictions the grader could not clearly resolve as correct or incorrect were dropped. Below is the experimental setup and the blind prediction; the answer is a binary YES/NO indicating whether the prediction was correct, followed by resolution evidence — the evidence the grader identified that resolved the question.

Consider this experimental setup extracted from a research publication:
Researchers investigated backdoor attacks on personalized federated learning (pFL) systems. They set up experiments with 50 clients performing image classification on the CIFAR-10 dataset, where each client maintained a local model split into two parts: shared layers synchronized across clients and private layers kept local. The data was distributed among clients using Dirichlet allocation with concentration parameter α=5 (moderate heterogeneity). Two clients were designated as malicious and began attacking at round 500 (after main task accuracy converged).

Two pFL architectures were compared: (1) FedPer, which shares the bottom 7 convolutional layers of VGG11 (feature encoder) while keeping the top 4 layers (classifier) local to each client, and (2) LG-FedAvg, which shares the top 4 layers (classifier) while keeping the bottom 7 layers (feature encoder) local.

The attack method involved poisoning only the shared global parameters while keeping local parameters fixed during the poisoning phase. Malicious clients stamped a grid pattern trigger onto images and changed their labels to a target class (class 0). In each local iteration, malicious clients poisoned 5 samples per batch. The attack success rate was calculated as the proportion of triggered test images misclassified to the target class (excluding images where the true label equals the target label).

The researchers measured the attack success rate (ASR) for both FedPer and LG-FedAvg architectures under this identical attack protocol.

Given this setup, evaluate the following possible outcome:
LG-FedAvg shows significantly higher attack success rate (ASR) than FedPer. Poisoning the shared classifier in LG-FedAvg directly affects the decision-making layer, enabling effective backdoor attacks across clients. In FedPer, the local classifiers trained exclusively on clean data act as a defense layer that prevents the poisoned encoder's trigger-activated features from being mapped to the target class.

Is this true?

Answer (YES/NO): NO